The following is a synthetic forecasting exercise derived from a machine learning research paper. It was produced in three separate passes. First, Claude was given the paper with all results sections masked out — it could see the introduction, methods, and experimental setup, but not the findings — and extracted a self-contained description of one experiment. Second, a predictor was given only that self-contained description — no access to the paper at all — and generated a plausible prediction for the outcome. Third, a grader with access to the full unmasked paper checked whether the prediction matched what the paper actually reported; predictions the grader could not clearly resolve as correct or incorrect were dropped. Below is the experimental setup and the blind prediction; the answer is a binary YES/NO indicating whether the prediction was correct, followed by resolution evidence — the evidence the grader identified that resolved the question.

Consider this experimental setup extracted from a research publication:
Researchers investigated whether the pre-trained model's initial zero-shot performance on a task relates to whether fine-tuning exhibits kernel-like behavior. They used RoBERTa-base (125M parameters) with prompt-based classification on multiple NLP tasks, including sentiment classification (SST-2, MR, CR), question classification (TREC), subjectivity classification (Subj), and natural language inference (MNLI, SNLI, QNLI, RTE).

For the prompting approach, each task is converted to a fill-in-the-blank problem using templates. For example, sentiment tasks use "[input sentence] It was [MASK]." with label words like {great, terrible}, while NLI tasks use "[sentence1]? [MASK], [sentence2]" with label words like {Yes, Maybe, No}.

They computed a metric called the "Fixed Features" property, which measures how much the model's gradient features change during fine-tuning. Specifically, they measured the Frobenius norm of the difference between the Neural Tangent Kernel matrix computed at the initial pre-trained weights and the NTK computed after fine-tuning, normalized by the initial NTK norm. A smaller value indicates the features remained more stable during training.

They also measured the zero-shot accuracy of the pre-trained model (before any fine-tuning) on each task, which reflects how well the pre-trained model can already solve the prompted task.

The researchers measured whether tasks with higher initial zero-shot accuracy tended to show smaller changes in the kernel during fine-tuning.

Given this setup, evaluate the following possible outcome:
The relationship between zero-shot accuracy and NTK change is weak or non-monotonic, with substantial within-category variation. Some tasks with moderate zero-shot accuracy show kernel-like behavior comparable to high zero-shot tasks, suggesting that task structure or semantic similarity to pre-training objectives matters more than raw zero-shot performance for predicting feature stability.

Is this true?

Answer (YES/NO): NO